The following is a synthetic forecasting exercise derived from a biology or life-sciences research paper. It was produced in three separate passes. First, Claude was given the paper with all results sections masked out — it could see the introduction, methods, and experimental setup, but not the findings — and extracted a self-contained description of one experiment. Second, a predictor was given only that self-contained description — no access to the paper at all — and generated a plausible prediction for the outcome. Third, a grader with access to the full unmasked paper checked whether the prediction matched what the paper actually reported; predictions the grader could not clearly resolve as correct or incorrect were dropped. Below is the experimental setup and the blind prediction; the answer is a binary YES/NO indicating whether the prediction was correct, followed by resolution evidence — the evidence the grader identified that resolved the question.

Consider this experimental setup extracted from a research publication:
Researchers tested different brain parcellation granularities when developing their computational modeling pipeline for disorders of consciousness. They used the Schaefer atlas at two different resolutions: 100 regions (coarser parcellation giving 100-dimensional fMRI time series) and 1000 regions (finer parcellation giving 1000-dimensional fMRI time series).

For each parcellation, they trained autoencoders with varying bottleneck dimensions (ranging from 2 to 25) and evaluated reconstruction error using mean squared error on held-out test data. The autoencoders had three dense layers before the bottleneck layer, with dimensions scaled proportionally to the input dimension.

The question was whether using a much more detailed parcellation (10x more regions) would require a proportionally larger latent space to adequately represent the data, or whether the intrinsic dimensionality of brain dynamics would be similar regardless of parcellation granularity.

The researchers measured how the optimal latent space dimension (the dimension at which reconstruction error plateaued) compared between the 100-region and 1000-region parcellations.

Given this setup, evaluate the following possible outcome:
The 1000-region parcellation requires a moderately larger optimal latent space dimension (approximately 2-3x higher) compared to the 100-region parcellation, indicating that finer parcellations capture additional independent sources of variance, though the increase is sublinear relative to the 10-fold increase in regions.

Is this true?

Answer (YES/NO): NO